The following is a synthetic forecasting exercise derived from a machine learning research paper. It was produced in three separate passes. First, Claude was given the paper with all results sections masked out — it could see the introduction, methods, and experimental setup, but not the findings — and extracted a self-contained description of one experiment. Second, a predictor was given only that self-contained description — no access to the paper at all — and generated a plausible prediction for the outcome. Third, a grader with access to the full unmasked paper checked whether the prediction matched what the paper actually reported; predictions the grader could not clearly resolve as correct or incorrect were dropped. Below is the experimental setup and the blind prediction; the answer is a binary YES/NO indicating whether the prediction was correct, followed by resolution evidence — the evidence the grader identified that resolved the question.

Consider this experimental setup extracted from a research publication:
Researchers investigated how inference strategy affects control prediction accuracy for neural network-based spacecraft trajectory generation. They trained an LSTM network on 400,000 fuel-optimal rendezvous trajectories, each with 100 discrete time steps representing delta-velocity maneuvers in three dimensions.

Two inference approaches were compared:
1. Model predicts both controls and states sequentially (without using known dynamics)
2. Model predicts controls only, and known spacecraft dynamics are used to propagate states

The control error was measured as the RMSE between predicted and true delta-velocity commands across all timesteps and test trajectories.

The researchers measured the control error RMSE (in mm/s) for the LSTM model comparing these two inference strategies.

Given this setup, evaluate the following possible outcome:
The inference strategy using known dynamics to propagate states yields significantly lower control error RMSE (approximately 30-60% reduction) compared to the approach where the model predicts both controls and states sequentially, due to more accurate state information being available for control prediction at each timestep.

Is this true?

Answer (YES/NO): YES